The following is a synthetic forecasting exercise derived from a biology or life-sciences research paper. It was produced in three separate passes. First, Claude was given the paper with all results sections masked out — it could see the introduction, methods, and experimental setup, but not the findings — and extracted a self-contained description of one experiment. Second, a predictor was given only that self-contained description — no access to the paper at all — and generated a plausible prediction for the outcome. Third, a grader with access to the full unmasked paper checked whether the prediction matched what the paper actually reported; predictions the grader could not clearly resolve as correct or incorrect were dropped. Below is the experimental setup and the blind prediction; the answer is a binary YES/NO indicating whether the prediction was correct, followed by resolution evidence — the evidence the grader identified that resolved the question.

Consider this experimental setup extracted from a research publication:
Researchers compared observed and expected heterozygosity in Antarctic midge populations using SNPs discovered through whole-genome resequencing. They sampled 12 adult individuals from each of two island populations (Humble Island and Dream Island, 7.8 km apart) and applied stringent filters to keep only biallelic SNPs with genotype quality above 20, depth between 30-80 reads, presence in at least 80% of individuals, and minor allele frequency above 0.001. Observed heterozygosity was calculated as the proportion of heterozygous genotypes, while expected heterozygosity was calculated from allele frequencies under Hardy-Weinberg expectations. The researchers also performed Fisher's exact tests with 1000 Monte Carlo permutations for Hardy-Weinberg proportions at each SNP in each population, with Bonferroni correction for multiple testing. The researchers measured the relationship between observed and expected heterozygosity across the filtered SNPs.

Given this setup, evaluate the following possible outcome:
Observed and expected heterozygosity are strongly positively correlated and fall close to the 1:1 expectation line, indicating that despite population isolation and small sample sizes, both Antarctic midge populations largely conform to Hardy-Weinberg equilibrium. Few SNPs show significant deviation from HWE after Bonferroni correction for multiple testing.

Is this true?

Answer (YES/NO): NO